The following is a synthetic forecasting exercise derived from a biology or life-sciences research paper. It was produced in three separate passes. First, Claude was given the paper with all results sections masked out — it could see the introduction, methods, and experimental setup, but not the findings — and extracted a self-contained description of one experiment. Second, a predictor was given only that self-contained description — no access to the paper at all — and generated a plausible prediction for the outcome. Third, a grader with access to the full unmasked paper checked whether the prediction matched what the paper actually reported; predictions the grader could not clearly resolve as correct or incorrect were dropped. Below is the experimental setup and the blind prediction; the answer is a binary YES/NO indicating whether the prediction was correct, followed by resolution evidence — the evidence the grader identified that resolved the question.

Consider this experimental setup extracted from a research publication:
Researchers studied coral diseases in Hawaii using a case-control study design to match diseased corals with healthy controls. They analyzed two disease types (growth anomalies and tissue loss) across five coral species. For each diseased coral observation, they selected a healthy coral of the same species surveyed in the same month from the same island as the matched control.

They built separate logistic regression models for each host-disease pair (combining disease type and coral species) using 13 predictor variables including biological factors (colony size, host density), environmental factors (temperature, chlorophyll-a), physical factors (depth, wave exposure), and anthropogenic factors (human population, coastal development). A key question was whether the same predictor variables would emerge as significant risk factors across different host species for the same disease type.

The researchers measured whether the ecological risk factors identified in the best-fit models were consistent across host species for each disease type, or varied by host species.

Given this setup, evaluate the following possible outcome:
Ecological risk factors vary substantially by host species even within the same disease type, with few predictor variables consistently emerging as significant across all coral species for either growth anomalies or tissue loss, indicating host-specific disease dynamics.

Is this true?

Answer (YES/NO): YES